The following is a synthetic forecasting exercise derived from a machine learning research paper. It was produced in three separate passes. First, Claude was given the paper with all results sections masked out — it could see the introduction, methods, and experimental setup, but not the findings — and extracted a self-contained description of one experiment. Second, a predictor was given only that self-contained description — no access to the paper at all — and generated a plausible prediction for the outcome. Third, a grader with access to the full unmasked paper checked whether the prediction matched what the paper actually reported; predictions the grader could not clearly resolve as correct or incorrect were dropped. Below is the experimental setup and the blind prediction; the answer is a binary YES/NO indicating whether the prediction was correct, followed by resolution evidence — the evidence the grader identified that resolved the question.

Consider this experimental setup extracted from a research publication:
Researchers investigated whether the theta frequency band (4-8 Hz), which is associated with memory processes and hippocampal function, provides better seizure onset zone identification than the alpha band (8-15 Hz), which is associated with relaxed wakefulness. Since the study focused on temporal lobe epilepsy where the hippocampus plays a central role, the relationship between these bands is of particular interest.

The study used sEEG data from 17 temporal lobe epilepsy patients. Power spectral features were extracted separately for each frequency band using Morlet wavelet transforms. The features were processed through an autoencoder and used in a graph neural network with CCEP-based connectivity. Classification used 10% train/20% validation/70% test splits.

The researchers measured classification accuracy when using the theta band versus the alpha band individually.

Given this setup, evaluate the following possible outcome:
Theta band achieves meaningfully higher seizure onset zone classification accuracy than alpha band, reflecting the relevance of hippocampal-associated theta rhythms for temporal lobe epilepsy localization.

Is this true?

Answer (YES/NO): NO